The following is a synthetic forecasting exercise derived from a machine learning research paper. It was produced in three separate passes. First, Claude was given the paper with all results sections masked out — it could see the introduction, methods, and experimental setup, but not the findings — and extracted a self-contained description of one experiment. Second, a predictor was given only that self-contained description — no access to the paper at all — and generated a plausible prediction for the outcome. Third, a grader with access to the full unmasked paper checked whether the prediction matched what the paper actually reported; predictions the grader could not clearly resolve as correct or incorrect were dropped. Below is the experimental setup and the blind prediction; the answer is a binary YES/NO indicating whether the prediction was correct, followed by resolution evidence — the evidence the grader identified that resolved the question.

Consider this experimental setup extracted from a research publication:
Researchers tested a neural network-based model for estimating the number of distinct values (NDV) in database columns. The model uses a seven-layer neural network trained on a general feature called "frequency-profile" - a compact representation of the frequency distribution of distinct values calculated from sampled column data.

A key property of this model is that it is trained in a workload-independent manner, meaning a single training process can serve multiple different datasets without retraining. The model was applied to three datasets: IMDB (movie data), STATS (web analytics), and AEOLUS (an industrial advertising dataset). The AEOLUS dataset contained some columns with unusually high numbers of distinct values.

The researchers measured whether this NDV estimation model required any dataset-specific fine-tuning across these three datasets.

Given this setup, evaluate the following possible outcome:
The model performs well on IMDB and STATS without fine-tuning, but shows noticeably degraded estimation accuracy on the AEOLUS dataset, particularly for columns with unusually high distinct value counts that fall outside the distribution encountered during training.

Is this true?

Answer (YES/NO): YES